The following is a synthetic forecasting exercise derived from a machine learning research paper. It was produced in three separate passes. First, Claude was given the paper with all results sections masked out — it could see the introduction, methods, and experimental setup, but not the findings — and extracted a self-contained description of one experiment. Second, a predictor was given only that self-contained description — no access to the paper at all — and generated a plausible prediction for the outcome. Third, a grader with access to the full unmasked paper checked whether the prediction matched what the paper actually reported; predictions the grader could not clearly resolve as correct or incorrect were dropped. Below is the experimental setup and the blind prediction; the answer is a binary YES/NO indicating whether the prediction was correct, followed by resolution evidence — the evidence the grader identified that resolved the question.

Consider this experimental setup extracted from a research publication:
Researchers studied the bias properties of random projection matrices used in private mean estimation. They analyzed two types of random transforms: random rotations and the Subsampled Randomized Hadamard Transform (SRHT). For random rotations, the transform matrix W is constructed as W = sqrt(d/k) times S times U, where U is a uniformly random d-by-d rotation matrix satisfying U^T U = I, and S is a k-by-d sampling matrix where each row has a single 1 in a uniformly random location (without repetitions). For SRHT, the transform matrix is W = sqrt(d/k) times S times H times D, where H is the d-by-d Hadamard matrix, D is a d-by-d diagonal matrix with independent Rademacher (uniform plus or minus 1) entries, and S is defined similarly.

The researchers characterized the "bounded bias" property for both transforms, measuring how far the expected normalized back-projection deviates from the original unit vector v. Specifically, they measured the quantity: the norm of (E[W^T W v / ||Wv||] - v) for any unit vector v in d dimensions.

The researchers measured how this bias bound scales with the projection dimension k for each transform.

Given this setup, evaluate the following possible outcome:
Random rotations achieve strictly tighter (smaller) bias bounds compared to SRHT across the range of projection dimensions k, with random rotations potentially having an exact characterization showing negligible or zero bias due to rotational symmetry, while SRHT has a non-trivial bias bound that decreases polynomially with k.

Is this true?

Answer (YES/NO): YES